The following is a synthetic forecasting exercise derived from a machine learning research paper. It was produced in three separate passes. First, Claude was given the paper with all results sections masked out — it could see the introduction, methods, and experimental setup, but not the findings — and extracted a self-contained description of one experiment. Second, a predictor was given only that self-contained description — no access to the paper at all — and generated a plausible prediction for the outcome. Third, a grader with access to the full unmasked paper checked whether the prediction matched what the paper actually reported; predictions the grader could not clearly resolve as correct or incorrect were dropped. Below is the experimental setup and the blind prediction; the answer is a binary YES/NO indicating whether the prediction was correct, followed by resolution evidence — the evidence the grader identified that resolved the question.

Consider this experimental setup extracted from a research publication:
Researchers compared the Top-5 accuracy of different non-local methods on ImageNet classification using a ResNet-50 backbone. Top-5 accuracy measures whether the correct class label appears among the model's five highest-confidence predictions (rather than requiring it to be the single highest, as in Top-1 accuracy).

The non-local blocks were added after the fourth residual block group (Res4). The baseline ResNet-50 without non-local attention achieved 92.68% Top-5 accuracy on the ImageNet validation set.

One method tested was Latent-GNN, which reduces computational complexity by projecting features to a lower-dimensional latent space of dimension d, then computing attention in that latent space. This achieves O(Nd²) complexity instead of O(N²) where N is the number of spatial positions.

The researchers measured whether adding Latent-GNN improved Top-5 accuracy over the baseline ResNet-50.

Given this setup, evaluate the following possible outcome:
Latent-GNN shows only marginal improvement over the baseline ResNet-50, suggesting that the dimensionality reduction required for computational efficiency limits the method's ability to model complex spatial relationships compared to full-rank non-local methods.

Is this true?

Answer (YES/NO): NO